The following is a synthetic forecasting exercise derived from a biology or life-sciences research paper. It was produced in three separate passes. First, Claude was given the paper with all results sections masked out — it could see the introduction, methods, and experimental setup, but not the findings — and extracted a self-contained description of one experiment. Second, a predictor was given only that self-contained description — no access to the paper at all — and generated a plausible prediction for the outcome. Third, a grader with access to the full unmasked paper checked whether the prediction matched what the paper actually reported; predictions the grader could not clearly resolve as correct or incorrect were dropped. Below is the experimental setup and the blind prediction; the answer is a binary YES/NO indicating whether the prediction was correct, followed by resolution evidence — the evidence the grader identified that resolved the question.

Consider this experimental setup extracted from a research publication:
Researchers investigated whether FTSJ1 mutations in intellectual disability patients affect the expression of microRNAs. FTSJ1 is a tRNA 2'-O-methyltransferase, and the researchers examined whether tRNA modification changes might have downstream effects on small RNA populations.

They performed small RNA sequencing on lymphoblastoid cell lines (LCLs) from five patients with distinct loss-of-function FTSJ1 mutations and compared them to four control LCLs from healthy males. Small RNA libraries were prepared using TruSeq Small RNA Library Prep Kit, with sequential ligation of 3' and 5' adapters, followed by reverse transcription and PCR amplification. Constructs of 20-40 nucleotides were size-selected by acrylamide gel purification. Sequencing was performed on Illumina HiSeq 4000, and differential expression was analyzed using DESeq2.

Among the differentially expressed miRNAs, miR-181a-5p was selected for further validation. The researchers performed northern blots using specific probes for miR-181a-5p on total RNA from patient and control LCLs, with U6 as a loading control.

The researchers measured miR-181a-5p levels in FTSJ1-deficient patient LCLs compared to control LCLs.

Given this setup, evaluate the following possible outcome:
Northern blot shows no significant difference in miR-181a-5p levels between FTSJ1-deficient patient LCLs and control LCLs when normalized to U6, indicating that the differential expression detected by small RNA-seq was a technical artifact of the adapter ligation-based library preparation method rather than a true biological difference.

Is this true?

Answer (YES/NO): NO